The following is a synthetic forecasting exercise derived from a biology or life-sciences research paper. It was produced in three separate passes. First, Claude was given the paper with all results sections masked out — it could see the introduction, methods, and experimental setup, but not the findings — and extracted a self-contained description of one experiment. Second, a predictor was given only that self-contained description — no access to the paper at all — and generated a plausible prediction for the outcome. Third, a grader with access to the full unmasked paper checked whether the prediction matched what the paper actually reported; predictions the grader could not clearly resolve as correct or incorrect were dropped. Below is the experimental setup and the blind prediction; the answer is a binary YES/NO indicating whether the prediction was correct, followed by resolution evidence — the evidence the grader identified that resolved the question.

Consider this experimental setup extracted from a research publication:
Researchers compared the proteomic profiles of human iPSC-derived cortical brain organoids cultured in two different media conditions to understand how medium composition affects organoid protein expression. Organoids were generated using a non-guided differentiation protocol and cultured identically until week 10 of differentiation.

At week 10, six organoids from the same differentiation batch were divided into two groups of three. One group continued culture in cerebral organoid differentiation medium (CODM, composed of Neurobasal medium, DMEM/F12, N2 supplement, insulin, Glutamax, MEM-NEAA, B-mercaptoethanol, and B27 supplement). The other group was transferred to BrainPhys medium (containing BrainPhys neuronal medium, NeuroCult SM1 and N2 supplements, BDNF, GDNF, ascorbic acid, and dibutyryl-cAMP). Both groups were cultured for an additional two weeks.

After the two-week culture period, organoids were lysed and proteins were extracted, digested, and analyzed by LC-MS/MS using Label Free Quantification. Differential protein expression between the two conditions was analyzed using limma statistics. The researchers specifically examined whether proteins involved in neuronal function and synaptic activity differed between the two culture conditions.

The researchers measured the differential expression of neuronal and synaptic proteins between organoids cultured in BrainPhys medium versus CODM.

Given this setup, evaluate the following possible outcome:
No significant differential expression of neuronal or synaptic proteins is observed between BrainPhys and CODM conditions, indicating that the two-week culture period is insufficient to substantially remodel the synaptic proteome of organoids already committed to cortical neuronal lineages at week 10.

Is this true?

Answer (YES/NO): NO